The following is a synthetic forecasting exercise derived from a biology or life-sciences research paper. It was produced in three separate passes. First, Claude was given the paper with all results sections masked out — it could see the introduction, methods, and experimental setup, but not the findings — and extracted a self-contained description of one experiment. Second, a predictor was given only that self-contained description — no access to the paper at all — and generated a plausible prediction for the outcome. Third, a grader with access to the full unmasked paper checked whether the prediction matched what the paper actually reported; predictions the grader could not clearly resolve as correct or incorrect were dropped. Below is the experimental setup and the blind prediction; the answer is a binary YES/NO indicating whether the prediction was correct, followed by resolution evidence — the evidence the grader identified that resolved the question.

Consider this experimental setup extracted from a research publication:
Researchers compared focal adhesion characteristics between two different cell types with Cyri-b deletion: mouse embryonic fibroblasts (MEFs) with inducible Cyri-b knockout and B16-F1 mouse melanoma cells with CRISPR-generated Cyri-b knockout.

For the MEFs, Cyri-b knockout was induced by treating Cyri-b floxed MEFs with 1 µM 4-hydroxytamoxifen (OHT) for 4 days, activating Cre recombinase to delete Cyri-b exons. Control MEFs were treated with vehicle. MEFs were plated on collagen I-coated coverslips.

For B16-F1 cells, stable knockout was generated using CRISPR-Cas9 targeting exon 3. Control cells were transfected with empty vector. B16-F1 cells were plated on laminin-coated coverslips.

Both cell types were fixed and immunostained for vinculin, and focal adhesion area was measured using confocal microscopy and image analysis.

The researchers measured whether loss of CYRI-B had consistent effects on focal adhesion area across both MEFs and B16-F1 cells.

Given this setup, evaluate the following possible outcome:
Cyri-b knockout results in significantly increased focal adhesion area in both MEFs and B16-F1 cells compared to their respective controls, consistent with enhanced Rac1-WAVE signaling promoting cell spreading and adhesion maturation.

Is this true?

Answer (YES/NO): YES